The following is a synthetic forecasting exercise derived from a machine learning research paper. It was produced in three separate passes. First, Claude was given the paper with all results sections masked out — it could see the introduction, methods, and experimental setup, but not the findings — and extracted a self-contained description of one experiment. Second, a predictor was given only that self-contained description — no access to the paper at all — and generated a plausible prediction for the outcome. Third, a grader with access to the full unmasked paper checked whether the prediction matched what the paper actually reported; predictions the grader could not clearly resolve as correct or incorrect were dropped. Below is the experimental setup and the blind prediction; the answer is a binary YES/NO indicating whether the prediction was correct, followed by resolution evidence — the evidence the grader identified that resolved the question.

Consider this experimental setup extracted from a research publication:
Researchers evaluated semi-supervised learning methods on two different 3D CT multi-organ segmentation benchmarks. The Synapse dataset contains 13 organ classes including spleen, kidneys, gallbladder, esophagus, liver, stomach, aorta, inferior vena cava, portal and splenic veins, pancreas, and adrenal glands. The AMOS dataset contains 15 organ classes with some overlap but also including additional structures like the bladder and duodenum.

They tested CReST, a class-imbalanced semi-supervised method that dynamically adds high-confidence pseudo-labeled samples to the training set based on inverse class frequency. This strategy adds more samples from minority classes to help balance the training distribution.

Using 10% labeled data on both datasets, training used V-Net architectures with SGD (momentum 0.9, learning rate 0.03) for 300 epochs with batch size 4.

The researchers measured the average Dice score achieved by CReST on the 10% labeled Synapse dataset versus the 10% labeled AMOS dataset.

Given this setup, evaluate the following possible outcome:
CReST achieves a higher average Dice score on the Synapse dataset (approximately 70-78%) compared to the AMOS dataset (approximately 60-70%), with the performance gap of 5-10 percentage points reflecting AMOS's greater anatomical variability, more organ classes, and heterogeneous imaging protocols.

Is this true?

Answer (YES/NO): NO